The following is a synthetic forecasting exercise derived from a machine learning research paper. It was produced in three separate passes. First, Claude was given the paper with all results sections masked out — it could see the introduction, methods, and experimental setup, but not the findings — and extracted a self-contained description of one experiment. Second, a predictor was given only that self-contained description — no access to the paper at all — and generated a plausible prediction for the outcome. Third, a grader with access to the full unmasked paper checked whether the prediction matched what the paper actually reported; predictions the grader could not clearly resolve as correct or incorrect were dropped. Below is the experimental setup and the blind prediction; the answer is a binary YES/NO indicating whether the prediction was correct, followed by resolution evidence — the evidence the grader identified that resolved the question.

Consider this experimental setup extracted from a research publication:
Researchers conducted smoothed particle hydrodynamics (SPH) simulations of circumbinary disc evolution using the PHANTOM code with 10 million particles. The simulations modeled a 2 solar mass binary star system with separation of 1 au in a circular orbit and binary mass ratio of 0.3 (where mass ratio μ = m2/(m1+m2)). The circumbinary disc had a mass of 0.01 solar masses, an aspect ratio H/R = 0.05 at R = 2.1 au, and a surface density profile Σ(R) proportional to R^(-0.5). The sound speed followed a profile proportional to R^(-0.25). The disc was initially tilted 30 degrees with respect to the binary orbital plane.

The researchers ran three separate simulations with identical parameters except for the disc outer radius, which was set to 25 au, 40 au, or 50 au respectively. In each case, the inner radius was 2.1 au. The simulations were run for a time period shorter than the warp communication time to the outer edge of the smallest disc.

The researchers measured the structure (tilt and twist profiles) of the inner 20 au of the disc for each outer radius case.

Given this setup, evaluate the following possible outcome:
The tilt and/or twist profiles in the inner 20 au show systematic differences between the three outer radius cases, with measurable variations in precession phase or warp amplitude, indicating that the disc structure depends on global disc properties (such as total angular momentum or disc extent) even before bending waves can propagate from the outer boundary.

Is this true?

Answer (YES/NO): NO